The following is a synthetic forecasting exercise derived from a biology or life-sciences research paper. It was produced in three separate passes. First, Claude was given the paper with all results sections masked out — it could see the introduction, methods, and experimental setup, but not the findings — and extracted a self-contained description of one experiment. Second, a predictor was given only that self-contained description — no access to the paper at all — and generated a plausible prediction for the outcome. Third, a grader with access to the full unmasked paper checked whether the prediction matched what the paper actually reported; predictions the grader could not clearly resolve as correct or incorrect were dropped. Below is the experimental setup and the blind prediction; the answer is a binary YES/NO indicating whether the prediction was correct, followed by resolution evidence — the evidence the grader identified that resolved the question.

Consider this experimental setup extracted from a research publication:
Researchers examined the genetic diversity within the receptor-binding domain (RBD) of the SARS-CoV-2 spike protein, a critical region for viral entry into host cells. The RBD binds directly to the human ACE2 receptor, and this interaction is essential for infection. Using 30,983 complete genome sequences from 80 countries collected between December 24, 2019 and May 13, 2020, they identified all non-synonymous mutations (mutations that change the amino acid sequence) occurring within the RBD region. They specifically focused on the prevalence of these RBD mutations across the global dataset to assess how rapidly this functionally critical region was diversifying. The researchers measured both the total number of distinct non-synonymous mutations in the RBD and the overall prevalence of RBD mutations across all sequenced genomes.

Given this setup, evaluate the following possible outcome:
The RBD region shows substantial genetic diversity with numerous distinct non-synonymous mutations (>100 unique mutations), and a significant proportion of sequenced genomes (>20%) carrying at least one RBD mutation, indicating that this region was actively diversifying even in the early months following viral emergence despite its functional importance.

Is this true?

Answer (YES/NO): NO